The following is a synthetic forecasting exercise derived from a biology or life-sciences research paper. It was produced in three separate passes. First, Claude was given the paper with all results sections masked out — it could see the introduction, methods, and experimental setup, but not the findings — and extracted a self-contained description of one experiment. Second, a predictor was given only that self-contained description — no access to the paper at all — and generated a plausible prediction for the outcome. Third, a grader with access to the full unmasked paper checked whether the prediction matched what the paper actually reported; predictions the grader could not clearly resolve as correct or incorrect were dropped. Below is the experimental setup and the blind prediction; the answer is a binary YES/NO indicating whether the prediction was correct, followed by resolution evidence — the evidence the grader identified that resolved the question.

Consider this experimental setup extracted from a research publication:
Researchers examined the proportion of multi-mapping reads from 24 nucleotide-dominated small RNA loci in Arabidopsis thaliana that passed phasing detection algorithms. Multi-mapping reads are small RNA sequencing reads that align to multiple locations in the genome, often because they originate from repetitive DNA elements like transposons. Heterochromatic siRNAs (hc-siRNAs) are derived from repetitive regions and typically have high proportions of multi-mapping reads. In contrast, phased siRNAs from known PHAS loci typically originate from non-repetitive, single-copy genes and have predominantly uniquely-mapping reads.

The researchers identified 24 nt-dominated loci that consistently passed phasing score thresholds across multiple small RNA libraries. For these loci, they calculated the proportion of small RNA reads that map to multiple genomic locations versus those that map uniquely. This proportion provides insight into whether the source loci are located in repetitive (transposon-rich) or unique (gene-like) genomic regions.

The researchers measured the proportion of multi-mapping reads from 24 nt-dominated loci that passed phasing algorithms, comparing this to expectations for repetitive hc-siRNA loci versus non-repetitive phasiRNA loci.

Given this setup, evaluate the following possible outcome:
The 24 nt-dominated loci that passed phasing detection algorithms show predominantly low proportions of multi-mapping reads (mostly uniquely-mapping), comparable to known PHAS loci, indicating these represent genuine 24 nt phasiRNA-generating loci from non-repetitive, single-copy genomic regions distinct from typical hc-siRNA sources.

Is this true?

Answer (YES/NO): NO